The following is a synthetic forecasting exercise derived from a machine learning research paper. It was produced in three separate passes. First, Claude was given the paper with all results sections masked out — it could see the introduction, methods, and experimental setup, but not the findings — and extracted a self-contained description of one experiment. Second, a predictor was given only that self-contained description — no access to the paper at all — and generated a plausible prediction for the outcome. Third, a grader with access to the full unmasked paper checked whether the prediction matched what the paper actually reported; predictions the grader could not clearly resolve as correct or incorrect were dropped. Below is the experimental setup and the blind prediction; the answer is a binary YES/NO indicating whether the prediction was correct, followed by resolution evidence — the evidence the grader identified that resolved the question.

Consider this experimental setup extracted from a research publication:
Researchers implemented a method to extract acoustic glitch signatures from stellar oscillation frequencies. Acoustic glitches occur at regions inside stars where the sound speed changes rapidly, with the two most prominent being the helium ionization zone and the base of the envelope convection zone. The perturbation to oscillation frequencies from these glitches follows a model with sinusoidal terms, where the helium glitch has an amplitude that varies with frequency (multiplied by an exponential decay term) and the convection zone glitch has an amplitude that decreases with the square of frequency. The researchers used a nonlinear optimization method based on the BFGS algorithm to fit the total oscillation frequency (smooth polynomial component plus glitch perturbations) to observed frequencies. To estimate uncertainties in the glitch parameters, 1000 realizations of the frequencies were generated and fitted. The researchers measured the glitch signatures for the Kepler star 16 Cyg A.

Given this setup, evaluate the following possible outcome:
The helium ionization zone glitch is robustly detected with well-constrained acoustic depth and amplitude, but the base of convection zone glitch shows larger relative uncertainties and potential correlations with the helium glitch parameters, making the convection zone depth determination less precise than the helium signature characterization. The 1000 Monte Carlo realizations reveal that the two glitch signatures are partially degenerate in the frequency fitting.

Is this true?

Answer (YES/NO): NO